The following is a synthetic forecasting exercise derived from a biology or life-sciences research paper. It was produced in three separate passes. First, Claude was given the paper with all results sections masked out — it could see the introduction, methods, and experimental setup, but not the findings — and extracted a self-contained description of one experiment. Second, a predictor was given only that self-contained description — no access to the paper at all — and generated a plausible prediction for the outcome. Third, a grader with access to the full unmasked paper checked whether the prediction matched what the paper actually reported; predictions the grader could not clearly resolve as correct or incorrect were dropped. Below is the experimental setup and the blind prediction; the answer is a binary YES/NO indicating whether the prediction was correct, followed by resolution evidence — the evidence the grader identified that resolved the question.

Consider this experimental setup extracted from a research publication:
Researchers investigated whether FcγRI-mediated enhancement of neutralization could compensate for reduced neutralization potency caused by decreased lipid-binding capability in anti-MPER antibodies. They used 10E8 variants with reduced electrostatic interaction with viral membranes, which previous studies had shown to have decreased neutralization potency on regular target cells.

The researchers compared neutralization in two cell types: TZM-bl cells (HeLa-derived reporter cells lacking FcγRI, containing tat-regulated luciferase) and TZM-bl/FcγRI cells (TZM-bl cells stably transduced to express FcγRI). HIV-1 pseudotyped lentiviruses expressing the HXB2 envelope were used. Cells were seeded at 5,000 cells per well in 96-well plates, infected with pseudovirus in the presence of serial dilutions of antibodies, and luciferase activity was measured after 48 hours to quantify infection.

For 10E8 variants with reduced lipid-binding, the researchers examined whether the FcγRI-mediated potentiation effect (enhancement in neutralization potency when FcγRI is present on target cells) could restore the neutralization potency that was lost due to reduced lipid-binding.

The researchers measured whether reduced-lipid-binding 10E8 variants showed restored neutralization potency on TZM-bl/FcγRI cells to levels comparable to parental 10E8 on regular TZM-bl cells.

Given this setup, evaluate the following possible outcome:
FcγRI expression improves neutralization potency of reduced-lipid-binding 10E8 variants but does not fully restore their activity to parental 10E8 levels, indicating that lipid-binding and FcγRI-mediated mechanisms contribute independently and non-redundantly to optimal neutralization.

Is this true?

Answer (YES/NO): YES